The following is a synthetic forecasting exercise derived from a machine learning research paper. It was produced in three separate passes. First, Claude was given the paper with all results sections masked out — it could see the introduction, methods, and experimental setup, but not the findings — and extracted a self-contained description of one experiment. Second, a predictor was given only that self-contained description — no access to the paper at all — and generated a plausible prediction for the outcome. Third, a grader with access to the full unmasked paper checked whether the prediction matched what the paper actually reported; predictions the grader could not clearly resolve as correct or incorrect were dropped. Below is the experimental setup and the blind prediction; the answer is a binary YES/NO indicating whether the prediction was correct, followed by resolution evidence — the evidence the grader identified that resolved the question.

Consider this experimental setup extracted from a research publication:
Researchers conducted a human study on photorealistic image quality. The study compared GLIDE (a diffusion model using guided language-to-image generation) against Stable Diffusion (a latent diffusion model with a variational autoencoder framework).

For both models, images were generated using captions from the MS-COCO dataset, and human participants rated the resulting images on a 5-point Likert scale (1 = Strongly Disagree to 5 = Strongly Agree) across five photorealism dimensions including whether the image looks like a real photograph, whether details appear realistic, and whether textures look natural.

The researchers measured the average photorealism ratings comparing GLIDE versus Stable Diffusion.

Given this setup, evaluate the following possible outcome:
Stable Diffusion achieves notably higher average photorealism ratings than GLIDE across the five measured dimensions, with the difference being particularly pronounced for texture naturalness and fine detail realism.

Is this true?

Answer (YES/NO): NO